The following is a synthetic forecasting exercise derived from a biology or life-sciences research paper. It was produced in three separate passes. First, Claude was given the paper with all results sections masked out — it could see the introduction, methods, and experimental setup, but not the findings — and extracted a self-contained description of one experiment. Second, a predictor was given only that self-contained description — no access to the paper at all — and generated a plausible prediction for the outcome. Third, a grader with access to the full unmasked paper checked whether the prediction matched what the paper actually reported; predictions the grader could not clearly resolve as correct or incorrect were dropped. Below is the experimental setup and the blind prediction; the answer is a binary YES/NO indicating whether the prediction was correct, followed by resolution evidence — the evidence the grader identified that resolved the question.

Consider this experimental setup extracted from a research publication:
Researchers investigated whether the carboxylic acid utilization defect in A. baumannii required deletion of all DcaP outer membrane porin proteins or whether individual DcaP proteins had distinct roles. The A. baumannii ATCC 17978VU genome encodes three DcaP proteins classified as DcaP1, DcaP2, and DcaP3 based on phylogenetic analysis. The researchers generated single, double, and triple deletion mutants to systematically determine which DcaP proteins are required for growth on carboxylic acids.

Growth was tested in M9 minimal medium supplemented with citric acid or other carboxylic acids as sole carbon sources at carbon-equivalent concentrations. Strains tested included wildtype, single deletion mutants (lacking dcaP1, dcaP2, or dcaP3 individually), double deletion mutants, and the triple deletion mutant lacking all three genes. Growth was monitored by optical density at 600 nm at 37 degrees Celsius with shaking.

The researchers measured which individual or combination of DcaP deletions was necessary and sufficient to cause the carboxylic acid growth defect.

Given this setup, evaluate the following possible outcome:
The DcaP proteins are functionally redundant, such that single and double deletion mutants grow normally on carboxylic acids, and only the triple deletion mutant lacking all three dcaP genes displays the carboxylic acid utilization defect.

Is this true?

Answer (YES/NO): NO